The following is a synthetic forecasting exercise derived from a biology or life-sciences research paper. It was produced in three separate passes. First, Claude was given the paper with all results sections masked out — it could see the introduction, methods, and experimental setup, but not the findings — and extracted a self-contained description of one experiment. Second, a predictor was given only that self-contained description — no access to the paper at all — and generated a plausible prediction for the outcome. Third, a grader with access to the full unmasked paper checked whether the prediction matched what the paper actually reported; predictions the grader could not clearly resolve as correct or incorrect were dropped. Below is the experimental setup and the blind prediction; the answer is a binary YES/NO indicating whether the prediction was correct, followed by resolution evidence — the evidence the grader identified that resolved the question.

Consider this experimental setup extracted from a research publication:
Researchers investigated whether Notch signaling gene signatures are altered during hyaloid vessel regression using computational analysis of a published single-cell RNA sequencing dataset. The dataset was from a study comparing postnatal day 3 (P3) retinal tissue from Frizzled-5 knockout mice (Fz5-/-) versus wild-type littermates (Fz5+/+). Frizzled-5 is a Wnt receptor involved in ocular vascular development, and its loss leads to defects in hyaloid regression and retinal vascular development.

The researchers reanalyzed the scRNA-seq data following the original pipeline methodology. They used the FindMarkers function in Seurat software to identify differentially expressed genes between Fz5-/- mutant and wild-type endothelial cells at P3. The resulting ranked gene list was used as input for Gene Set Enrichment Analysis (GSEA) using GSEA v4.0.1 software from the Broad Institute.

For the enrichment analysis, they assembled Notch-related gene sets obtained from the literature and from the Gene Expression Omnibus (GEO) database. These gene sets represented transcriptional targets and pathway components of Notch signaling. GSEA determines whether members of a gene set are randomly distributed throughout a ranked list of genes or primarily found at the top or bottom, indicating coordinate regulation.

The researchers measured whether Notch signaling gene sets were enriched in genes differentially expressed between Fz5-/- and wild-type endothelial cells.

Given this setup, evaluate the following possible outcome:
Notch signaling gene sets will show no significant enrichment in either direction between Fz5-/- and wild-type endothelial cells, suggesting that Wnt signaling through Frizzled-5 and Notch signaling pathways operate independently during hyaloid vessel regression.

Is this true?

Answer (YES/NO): NO